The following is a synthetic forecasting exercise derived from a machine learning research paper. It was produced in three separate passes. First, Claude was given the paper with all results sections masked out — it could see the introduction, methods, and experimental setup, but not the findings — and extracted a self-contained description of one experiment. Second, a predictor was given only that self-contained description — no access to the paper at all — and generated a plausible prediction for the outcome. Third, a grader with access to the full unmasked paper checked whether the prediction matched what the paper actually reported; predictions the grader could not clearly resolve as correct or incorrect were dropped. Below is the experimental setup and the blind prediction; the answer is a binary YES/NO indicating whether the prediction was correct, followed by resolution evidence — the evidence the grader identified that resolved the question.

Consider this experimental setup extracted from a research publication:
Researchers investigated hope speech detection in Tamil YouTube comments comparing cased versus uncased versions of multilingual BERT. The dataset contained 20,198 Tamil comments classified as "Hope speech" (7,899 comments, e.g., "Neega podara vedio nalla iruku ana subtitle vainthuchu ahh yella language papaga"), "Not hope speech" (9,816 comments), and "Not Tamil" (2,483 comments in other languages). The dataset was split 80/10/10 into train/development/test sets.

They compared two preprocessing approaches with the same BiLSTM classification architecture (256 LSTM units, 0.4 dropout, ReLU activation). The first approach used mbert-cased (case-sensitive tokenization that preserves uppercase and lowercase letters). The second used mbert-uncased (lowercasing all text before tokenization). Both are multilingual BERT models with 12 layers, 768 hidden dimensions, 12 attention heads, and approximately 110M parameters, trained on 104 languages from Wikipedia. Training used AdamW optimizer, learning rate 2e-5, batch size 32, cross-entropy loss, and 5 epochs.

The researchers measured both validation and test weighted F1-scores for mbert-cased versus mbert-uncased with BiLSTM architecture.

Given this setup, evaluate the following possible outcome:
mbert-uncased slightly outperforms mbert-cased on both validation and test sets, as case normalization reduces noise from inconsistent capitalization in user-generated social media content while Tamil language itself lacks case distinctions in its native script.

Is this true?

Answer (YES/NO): NO